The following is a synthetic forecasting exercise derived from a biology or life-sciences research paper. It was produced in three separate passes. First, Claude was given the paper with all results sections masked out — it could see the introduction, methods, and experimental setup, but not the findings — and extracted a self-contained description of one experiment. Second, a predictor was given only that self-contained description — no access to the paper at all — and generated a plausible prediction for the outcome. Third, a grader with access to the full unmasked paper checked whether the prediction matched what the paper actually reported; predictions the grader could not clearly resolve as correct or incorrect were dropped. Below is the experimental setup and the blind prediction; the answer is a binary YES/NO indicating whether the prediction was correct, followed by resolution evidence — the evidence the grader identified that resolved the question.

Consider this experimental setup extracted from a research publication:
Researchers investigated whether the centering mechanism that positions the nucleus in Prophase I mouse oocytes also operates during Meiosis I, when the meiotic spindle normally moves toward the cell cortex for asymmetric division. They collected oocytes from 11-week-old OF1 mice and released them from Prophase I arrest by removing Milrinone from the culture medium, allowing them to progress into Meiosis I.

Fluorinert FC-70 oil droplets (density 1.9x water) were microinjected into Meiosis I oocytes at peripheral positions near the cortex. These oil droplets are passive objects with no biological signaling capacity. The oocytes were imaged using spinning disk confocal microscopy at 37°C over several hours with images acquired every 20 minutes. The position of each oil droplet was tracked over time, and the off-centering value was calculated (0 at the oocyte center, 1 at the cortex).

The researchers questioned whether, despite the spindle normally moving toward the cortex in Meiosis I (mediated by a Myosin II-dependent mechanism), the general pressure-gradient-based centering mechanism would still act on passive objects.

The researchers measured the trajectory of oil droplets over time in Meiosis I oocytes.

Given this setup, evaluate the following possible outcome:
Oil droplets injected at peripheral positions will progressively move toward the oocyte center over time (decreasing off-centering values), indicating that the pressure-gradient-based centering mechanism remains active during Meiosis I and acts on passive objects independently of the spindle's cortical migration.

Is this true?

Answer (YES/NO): YES